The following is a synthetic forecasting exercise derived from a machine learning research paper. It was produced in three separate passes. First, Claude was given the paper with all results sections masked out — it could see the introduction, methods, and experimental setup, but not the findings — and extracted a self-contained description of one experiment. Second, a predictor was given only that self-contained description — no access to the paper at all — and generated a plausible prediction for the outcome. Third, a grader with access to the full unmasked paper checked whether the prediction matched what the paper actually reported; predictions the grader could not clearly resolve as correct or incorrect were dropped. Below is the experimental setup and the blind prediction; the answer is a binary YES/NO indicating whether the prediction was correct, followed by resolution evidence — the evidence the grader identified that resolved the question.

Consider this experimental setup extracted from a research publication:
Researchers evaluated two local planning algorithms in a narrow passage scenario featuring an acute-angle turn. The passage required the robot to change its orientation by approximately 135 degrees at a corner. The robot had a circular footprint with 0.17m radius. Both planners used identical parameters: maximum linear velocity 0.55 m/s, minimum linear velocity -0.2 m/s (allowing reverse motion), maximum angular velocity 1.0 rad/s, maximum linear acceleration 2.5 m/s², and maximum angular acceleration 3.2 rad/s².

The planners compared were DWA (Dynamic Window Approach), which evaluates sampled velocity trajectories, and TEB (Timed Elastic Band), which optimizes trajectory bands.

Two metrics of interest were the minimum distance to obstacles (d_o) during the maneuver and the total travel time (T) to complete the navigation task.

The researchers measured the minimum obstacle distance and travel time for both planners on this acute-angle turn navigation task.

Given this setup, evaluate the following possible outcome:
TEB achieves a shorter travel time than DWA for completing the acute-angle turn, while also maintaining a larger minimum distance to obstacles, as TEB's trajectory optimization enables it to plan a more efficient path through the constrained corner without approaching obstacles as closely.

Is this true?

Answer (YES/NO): NO